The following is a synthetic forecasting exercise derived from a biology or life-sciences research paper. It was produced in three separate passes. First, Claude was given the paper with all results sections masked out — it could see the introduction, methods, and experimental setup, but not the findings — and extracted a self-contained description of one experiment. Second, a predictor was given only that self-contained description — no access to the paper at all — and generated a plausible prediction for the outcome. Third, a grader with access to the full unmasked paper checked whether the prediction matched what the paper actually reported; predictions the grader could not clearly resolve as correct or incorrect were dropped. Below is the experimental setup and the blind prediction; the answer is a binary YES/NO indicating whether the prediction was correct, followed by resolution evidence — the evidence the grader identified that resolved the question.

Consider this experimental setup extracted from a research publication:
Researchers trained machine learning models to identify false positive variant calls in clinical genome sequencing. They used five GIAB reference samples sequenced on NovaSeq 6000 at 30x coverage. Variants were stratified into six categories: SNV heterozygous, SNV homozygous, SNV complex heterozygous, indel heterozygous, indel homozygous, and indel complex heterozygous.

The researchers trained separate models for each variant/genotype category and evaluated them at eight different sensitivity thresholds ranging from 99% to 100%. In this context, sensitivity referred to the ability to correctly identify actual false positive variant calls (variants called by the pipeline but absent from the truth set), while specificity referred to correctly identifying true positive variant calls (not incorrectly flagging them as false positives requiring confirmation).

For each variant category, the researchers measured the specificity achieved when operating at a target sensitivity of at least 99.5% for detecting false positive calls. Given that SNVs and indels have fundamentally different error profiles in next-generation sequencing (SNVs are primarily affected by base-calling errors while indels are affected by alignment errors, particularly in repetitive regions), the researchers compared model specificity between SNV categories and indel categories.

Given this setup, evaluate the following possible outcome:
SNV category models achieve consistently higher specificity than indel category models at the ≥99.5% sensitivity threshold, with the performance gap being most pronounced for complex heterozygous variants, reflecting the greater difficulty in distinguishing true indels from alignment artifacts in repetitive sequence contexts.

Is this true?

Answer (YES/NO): NO